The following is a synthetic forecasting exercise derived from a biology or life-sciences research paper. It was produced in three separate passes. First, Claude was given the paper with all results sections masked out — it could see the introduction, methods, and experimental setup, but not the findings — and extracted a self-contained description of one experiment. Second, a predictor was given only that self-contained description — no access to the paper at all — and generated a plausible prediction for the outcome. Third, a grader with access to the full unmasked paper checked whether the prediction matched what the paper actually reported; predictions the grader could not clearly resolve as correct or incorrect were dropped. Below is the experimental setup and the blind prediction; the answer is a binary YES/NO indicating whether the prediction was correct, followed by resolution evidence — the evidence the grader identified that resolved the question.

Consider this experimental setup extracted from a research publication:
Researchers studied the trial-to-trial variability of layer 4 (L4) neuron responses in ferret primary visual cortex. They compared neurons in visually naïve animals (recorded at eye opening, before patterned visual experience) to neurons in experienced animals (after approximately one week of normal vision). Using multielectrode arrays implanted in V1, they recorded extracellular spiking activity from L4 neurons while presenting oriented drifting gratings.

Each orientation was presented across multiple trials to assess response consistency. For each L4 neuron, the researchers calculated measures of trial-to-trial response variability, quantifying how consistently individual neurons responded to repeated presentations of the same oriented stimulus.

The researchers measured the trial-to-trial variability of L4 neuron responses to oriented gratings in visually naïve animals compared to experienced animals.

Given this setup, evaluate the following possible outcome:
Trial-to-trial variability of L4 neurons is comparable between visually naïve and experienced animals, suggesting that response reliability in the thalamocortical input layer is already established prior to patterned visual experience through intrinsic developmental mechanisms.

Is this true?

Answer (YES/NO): NO